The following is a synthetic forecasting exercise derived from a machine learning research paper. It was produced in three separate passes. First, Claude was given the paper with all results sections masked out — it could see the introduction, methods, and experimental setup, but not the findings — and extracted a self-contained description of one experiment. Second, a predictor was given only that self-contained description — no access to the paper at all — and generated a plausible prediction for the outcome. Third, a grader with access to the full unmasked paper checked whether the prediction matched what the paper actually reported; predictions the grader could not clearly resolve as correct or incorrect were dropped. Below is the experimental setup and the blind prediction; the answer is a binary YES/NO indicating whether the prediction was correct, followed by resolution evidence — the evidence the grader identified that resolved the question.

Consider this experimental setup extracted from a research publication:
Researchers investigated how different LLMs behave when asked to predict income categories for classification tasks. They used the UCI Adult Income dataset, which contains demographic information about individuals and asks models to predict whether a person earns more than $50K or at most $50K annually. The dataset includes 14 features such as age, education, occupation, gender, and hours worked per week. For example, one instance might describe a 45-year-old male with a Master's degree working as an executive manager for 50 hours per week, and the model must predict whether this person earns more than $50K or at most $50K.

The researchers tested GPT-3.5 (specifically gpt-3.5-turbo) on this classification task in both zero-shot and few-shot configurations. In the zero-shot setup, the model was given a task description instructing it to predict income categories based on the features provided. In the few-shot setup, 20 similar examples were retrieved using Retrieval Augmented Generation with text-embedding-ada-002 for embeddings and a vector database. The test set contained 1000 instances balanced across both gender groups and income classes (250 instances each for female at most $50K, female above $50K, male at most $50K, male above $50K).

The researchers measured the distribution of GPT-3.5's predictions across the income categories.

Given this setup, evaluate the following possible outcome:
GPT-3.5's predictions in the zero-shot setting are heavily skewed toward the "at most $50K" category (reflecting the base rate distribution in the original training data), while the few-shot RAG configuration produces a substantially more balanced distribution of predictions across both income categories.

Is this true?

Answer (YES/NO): NO